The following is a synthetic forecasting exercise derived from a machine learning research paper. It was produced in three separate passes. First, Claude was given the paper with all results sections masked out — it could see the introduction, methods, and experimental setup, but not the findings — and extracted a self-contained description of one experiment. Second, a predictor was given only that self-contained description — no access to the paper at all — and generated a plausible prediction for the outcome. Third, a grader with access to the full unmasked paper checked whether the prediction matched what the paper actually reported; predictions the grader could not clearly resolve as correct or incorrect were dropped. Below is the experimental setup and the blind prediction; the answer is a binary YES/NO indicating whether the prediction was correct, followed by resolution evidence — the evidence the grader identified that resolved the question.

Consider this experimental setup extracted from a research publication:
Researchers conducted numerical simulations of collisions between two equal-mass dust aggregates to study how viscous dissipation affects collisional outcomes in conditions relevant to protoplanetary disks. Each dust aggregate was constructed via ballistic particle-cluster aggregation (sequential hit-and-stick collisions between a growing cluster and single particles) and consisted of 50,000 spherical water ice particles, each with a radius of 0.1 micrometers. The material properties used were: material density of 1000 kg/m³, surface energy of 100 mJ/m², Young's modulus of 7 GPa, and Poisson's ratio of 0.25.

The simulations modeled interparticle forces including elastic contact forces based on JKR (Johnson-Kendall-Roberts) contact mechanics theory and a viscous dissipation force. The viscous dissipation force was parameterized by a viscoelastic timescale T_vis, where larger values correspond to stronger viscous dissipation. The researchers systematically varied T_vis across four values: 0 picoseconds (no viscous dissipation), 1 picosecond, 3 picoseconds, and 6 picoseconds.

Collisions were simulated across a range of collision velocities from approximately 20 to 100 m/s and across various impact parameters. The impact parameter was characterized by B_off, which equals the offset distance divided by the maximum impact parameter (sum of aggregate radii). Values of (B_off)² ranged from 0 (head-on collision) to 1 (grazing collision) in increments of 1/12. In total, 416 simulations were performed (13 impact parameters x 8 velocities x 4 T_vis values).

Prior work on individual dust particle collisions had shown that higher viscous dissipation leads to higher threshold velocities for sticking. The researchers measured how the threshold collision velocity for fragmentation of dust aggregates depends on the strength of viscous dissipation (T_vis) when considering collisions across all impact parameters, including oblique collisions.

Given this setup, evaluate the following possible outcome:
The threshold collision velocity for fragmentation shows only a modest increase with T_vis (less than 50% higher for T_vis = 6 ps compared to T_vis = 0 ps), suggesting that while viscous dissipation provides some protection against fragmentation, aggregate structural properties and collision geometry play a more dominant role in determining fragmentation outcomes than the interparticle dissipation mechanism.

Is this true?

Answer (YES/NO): NO